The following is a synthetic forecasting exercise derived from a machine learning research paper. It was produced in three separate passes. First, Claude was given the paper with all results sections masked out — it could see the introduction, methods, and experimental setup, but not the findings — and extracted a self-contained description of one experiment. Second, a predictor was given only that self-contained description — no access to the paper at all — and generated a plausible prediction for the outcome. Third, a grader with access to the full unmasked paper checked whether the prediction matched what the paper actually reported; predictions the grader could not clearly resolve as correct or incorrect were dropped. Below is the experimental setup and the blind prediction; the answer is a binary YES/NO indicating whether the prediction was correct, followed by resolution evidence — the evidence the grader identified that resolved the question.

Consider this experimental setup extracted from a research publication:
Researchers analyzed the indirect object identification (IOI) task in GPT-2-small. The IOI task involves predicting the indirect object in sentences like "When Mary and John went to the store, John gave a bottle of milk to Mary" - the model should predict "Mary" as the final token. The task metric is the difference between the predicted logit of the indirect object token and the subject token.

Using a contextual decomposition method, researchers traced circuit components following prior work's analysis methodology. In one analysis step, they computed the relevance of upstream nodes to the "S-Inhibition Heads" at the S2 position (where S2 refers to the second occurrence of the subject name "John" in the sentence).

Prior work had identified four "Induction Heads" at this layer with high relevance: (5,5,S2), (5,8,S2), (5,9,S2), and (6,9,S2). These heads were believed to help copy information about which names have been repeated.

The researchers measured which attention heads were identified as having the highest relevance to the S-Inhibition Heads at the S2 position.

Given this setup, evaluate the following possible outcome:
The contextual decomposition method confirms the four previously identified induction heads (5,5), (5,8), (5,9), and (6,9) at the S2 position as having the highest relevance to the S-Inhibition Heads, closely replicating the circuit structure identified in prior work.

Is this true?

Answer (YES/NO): NO